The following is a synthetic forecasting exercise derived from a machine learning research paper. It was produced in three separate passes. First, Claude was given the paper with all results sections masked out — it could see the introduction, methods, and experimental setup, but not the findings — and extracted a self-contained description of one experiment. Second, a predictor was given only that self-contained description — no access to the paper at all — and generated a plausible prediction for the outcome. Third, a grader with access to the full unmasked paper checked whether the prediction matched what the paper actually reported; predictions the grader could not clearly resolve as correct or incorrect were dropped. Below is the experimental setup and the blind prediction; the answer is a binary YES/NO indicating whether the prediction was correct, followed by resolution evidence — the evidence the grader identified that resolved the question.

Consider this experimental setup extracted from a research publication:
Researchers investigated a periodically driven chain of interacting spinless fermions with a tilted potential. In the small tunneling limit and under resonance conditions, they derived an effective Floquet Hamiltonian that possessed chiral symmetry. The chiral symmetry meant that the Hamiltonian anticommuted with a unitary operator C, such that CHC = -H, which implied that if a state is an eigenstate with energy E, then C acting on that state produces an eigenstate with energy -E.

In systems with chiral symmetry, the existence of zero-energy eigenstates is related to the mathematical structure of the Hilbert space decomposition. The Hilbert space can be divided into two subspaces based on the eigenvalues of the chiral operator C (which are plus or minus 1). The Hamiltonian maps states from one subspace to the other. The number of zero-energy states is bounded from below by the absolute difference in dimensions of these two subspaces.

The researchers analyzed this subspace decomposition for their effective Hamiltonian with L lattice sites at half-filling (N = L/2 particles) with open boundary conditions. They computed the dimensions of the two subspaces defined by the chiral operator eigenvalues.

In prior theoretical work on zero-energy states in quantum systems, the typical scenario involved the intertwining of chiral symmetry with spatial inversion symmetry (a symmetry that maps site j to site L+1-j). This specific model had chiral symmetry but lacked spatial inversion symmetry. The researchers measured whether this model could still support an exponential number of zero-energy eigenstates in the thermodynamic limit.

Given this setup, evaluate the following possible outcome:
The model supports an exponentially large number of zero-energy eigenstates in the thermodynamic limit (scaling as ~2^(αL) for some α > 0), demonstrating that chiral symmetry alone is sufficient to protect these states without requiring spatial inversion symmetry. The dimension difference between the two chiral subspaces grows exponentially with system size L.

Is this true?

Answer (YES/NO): YES